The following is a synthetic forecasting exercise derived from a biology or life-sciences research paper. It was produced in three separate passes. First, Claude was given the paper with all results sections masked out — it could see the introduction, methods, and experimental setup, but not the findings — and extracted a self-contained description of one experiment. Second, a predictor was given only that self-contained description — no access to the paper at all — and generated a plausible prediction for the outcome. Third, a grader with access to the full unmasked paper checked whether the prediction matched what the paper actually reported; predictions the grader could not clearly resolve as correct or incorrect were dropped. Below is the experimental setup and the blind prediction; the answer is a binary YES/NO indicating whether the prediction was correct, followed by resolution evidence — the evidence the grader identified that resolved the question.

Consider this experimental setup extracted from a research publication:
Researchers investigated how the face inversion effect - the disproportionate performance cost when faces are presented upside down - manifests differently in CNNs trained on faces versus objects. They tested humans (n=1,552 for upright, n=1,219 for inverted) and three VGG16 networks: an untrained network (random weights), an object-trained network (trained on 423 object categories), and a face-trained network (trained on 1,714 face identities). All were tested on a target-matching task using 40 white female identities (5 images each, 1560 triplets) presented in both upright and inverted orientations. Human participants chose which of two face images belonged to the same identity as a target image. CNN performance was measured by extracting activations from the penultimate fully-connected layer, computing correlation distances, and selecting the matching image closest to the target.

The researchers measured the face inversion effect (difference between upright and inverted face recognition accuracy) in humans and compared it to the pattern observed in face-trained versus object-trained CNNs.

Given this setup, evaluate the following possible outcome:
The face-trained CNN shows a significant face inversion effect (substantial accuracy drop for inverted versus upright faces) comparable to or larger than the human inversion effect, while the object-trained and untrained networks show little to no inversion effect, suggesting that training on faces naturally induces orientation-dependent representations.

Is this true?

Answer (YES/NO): YES